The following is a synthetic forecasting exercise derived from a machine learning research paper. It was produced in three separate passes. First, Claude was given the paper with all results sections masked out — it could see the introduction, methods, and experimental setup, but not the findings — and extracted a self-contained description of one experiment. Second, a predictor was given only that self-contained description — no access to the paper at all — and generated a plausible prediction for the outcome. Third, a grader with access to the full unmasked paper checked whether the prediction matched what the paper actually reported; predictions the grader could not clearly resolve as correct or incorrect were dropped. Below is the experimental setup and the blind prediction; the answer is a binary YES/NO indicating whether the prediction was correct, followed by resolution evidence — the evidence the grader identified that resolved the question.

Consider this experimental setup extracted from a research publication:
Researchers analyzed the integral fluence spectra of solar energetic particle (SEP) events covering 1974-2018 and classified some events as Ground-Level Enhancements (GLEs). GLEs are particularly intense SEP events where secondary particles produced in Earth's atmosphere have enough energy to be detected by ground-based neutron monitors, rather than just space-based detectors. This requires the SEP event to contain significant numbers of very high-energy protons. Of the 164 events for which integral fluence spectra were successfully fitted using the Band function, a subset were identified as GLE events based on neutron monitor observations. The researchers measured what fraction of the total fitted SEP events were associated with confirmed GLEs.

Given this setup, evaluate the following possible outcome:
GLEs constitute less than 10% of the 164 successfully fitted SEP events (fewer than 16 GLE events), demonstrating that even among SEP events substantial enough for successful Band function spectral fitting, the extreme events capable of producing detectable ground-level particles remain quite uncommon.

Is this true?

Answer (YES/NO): NO